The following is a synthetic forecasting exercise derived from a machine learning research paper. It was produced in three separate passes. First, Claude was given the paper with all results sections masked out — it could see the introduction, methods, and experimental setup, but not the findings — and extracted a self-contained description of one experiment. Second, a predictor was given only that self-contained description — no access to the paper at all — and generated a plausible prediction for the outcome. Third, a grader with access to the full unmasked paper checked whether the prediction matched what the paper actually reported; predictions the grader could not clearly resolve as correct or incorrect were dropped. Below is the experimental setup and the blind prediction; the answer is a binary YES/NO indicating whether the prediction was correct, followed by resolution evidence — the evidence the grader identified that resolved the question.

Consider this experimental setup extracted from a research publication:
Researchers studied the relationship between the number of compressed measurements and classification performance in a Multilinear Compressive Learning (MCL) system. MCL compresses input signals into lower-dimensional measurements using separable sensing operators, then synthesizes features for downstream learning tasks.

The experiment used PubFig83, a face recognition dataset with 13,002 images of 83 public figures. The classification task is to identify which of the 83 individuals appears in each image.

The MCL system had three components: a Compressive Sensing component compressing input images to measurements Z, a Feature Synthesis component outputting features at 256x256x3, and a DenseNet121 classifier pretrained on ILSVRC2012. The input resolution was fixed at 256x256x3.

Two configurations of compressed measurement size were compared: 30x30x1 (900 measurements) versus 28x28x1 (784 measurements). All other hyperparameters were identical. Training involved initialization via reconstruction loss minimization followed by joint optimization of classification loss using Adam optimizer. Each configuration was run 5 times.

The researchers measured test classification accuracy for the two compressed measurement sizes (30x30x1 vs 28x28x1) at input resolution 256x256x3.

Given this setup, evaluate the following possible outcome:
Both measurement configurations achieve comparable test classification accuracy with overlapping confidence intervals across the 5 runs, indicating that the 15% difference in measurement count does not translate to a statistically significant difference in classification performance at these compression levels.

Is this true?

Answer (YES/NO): NO